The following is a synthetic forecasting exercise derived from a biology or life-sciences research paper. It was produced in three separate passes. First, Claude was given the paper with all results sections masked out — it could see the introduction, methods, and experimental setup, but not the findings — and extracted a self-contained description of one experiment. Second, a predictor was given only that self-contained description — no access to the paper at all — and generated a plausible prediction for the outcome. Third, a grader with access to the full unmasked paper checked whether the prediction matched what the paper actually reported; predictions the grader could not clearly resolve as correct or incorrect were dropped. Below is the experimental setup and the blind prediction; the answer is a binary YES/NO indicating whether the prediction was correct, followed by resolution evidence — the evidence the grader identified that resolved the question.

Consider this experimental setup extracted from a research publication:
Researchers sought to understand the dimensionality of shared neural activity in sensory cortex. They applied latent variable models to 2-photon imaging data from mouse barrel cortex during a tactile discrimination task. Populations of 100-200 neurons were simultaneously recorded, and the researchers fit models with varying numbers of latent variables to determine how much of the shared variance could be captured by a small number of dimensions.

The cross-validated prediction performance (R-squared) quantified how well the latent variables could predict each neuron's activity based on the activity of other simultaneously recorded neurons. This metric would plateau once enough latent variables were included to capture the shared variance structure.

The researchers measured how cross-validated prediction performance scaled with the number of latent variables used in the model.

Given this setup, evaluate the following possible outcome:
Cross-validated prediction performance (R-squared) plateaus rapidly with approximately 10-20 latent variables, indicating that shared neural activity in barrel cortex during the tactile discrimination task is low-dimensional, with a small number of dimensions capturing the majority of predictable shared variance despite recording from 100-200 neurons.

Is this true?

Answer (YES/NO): NO